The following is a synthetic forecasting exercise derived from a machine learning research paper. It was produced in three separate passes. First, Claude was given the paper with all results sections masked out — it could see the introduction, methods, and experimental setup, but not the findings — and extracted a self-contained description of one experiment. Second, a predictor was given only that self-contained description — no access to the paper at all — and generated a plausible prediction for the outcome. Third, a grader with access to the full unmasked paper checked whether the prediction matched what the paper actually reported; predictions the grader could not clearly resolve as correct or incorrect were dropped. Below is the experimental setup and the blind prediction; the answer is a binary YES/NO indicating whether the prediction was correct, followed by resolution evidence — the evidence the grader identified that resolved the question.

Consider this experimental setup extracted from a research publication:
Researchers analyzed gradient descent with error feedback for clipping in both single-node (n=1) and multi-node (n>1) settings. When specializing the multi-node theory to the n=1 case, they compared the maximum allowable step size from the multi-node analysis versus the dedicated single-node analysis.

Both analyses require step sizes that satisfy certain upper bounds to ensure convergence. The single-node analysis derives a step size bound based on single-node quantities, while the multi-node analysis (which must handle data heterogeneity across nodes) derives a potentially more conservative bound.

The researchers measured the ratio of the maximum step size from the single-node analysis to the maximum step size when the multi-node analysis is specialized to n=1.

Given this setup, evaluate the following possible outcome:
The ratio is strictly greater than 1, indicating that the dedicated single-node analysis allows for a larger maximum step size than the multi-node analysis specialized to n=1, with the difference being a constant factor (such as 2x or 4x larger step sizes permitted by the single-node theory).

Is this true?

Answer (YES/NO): YES